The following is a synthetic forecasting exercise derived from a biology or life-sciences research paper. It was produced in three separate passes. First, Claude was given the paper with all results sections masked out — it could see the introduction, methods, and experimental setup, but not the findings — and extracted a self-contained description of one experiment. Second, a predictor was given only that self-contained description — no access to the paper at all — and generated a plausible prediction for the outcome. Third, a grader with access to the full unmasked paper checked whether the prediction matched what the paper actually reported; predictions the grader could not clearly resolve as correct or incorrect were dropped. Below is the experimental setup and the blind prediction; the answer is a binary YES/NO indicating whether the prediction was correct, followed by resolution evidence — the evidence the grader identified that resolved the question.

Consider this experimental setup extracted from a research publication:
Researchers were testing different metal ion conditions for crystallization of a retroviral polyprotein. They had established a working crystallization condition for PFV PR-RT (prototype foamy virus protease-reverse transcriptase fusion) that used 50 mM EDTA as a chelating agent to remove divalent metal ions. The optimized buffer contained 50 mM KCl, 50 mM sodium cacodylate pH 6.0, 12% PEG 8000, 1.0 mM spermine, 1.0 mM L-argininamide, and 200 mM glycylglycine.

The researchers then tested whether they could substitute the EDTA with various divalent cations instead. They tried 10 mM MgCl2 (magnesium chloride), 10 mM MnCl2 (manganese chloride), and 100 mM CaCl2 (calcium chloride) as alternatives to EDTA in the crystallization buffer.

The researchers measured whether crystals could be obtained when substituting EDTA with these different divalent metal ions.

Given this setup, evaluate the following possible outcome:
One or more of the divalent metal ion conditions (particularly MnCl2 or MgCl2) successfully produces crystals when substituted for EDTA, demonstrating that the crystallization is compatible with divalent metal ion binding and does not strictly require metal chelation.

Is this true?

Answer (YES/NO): YES